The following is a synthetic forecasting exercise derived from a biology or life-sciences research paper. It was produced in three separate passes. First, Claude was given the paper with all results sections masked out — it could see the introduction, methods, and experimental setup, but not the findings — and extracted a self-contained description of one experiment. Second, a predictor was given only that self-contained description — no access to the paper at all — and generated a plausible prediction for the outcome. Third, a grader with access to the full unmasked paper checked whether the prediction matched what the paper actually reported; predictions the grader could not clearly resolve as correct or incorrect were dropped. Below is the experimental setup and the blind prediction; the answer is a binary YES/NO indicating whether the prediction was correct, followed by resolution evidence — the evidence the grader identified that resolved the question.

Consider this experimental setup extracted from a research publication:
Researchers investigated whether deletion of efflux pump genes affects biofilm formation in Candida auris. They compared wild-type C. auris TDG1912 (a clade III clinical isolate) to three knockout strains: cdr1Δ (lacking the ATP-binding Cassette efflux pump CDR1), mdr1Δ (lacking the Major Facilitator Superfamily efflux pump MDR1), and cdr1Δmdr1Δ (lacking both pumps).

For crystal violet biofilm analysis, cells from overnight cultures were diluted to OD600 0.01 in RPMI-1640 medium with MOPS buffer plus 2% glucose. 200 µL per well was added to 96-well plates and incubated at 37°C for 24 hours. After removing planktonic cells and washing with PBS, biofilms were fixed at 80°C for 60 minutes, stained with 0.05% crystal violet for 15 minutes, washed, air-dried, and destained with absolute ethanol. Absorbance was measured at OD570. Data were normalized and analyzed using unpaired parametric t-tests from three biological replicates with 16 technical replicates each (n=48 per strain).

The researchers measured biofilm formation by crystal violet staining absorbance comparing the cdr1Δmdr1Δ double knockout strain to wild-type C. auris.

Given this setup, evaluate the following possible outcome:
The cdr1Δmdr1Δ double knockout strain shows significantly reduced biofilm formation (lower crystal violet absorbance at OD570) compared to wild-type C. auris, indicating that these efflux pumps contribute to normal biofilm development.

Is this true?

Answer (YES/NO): YES